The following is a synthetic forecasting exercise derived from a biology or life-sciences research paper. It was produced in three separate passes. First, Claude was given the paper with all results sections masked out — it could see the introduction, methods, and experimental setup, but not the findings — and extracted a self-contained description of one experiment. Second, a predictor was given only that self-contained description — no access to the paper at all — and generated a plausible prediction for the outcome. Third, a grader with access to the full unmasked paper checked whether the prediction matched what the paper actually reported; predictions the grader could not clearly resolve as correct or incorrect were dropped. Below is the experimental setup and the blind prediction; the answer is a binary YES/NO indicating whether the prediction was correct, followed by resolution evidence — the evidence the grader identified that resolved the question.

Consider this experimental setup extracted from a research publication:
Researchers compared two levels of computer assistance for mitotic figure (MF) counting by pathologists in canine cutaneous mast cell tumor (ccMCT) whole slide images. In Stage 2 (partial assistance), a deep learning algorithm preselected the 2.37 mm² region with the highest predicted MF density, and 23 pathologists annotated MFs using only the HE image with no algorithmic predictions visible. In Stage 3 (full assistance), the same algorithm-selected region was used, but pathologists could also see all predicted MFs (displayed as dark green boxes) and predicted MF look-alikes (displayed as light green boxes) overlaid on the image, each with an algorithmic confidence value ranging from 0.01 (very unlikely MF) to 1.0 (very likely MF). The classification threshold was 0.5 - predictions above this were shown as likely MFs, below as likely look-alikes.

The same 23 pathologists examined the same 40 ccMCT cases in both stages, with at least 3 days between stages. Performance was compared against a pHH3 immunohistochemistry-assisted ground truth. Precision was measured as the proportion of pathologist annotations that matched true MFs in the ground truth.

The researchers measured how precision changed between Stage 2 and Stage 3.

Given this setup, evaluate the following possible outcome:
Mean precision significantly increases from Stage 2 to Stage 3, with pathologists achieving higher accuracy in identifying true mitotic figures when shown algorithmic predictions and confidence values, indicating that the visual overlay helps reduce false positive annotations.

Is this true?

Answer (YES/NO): NO